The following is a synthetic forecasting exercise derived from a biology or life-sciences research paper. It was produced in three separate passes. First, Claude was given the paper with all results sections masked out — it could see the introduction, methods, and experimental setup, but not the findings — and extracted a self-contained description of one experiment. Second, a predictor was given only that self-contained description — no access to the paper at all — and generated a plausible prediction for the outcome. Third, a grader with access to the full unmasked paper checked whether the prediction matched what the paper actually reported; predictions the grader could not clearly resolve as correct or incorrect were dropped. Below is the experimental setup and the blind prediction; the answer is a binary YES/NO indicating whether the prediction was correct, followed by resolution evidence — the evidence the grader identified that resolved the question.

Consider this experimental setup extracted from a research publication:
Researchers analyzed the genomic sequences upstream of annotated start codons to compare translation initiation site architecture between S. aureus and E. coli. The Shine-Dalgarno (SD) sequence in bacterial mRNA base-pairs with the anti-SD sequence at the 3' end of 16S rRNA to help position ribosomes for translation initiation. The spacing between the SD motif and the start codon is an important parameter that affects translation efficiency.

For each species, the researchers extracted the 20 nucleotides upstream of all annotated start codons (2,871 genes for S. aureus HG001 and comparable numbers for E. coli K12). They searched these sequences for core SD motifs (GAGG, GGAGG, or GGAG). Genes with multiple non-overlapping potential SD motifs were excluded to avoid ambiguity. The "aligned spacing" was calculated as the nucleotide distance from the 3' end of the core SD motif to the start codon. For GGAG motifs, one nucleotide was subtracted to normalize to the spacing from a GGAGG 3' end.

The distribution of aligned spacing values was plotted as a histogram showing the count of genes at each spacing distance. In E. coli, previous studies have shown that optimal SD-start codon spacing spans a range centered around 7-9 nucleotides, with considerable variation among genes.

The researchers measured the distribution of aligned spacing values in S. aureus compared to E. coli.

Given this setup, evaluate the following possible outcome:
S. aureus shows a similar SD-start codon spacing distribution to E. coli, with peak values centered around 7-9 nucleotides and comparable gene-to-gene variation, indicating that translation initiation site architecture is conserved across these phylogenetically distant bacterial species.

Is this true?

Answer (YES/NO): NO